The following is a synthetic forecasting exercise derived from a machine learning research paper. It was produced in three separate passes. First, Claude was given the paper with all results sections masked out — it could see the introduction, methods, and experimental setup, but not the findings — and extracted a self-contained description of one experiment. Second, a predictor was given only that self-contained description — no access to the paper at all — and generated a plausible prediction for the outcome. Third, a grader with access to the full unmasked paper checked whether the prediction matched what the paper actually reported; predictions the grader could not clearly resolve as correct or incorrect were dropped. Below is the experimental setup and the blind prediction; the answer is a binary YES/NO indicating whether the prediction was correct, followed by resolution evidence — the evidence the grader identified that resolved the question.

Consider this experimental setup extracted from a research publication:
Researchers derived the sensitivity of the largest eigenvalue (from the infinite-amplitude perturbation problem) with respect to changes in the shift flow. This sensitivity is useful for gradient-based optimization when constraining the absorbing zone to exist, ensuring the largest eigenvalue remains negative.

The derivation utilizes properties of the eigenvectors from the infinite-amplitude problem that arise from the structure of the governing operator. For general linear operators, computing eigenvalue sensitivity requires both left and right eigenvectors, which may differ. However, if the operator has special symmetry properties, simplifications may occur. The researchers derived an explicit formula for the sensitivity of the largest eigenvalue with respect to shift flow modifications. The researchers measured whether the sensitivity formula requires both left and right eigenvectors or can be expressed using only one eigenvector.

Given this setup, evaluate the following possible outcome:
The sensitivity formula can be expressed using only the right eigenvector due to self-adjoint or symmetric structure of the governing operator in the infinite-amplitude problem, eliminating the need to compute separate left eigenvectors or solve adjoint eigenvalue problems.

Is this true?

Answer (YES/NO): YES